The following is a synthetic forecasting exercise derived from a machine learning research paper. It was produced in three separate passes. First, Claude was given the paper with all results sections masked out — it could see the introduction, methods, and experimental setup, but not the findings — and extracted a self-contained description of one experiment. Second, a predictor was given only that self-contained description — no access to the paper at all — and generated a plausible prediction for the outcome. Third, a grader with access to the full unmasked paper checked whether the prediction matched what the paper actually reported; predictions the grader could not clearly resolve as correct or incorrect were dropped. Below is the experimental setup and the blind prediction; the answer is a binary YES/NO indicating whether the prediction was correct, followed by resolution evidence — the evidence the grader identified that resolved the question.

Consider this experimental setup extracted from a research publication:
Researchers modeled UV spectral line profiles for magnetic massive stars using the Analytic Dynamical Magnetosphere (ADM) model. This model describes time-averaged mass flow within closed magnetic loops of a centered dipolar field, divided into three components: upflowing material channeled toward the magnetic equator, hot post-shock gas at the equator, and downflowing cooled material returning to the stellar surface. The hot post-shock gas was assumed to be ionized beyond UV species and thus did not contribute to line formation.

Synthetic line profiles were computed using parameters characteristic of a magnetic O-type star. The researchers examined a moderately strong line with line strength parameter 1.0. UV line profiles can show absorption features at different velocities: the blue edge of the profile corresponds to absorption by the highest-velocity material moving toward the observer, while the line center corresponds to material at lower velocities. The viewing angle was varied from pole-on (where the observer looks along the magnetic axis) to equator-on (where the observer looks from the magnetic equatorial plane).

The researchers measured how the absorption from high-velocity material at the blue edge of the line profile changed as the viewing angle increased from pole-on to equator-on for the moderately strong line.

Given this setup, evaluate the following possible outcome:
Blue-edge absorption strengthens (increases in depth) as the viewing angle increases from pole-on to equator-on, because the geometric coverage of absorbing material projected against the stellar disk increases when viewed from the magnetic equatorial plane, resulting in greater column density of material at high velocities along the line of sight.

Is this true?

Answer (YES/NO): NO